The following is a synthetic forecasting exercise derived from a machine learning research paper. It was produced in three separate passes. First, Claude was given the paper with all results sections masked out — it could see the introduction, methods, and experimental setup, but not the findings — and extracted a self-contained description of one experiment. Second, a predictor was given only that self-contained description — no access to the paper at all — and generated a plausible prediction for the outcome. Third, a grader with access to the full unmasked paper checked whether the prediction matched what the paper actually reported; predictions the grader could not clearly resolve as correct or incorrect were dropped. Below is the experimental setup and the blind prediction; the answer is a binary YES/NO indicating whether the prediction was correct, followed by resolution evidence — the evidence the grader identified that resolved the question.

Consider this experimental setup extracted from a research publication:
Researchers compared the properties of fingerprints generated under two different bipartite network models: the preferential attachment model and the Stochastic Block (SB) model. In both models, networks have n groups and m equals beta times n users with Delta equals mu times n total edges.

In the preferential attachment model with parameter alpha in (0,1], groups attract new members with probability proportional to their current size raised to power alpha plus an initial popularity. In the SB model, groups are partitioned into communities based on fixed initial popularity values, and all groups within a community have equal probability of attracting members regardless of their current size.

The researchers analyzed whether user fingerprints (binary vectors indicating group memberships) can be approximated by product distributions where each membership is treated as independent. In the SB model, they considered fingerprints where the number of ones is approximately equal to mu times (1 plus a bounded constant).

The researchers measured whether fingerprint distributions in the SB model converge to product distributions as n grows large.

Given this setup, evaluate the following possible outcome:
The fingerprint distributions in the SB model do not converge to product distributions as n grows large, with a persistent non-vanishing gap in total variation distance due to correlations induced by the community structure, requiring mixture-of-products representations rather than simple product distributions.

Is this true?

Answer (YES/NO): NO